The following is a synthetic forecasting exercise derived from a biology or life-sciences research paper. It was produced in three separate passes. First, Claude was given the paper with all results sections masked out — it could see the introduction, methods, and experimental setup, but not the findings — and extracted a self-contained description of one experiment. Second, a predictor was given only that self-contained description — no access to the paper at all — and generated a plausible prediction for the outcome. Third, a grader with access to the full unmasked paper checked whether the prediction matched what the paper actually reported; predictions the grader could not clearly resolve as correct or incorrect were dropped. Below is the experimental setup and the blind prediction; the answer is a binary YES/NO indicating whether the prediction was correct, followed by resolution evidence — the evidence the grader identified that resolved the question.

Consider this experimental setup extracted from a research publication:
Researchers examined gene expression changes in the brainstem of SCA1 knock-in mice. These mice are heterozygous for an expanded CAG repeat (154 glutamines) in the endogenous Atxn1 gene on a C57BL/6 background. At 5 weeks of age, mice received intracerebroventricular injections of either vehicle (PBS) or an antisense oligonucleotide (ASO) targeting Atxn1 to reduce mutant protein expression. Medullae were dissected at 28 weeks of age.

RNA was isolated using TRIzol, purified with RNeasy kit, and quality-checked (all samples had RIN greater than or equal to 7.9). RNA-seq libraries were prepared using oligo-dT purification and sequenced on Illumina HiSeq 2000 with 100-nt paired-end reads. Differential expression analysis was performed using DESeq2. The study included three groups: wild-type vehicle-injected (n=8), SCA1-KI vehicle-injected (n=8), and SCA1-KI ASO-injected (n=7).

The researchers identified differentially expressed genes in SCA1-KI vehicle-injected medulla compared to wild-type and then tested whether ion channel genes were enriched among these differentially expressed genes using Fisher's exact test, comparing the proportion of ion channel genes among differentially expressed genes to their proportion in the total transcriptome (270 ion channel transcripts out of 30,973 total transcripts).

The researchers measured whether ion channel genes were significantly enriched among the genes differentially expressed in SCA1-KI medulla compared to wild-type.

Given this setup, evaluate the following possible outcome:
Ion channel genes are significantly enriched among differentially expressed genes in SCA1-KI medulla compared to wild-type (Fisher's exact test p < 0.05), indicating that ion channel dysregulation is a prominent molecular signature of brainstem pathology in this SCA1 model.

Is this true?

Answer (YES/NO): YES